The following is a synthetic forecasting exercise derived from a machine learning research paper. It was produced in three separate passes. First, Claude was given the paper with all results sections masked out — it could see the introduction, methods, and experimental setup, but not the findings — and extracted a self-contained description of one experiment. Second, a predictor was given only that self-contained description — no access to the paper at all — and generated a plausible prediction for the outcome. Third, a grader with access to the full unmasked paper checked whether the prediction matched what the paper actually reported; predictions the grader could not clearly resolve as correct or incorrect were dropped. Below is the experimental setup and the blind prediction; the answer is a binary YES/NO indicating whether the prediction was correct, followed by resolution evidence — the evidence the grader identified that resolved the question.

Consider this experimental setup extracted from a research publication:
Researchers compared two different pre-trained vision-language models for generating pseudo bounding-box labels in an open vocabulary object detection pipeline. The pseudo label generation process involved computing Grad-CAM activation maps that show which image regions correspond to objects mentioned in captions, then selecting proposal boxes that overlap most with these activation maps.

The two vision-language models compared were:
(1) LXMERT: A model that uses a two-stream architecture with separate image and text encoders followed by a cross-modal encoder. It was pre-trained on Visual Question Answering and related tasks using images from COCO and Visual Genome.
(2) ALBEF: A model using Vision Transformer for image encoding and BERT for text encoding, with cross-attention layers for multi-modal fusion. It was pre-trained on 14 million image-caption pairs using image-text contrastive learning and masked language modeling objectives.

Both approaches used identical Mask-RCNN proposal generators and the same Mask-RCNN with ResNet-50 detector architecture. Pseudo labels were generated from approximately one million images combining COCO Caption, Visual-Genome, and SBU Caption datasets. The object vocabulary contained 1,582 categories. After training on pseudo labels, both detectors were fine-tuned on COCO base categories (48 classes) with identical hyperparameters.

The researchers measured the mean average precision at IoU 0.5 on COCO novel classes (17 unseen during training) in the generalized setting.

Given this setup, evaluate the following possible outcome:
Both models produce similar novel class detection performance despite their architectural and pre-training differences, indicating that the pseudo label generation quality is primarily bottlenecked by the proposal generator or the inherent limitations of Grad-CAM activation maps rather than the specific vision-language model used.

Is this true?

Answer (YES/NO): NO